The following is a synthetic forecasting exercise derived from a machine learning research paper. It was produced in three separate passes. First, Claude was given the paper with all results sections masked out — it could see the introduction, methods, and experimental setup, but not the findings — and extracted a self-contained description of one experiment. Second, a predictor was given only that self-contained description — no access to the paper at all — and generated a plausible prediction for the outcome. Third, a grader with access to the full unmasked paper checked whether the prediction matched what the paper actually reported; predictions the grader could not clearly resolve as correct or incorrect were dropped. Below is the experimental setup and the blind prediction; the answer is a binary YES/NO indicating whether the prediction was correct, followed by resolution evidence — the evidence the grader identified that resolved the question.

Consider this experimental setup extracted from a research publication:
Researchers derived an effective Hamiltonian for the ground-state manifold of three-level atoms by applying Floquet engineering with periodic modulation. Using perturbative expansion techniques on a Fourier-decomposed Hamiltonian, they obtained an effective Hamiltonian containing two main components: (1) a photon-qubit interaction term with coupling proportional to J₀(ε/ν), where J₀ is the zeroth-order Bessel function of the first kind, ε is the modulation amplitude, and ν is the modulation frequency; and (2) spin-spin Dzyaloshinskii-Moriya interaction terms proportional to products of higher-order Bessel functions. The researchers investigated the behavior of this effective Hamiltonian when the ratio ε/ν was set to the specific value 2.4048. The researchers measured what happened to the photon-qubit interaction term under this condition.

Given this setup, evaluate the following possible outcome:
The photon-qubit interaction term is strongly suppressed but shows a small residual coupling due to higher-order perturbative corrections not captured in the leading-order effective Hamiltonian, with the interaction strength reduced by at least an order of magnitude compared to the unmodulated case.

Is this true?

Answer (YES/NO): NO